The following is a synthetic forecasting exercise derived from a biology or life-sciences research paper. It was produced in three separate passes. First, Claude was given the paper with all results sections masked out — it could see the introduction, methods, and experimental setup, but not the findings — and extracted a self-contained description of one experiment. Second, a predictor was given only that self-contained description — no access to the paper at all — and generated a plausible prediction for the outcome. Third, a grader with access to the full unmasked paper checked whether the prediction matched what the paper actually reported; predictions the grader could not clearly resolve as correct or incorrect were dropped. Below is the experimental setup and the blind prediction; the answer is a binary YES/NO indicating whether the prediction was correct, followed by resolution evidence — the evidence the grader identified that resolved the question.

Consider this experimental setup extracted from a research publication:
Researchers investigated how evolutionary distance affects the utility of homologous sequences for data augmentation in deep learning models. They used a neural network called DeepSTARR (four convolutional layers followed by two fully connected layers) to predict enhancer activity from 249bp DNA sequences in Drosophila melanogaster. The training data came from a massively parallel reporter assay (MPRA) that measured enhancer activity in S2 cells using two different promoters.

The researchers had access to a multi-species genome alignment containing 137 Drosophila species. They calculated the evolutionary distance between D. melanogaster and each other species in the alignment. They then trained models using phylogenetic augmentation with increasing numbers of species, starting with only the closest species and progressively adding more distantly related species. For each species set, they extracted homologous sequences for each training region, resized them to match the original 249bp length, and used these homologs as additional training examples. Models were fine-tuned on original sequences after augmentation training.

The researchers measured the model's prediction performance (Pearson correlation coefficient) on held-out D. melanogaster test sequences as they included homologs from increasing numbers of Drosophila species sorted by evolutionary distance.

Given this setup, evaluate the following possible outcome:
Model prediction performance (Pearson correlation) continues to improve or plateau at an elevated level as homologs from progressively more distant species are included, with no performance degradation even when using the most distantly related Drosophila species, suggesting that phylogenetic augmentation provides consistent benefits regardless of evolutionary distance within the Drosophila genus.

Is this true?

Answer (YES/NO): YES